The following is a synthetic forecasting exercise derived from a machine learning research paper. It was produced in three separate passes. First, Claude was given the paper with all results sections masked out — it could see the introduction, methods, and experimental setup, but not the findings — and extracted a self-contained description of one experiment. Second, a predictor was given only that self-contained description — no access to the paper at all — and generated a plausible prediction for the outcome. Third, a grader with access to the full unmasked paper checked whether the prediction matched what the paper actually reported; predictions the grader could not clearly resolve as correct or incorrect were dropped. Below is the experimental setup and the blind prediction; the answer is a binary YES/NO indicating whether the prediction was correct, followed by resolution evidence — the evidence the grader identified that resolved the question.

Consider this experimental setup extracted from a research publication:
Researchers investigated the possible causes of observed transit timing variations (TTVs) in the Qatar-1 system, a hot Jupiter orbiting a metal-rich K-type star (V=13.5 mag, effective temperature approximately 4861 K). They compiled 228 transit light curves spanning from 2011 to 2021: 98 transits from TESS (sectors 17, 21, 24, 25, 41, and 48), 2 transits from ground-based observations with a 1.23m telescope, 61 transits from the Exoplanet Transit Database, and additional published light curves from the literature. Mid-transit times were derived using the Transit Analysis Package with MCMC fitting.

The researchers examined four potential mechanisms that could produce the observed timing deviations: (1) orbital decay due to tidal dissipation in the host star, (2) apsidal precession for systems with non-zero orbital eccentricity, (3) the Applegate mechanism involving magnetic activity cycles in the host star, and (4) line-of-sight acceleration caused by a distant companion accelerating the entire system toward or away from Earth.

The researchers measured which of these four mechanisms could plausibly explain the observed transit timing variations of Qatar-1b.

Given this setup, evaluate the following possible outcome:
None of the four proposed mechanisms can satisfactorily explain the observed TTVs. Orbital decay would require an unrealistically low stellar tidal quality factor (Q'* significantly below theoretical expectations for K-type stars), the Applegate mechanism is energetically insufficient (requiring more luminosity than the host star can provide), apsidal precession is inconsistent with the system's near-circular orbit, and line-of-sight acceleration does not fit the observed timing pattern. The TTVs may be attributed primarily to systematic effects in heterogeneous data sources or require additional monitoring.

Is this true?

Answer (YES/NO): NO